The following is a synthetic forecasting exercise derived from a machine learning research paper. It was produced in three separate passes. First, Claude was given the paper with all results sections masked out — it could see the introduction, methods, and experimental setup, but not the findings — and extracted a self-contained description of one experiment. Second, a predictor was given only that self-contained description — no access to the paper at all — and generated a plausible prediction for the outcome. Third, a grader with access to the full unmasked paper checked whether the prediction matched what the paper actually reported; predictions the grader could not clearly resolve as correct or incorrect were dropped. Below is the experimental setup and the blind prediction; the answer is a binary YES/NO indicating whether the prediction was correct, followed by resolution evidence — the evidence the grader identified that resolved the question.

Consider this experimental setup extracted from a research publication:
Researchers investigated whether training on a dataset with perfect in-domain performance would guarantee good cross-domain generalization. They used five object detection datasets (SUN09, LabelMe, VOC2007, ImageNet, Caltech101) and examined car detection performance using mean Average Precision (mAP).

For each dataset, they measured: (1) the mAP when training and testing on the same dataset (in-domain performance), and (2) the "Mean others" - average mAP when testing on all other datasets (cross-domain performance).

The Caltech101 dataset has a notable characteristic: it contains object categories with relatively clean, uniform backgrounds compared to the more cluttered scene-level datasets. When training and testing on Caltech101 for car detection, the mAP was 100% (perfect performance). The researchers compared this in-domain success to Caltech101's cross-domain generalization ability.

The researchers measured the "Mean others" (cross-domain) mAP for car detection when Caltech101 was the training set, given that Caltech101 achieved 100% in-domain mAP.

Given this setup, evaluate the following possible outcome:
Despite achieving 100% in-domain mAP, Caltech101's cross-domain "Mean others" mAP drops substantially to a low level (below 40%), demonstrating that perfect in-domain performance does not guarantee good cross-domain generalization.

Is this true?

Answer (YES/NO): YES